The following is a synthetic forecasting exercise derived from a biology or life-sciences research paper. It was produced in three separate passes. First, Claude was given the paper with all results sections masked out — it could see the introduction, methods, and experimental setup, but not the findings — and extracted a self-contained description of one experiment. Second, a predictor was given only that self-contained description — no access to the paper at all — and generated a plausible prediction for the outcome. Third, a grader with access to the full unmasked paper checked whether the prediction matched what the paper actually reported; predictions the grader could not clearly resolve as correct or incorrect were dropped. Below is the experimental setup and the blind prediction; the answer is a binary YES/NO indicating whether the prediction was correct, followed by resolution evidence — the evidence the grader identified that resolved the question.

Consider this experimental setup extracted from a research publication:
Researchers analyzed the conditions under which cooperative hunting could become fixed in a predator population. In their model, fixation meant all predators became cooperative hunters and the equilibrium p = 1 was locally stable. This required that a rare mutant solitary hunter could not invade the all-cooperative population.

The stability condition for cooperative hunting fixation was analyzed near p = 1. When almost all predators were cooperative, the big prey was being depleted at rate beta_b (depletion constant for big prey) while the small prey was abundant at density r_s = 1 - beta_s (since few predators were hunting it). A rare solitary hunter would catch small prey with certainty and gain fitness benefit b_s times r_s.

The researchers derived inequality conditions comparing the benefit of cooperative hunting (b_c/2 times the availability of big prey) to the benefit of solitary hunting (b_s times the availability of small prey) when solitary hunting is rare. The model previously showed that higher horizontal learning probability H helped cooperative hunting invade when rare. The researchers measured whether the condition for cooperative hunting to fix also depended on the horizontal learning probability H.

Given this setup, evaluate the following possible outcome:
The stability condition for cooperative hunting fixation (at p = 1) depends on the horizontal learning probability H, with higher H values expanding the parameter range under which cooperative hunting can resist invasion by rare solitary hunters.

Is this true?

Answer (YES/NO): NO